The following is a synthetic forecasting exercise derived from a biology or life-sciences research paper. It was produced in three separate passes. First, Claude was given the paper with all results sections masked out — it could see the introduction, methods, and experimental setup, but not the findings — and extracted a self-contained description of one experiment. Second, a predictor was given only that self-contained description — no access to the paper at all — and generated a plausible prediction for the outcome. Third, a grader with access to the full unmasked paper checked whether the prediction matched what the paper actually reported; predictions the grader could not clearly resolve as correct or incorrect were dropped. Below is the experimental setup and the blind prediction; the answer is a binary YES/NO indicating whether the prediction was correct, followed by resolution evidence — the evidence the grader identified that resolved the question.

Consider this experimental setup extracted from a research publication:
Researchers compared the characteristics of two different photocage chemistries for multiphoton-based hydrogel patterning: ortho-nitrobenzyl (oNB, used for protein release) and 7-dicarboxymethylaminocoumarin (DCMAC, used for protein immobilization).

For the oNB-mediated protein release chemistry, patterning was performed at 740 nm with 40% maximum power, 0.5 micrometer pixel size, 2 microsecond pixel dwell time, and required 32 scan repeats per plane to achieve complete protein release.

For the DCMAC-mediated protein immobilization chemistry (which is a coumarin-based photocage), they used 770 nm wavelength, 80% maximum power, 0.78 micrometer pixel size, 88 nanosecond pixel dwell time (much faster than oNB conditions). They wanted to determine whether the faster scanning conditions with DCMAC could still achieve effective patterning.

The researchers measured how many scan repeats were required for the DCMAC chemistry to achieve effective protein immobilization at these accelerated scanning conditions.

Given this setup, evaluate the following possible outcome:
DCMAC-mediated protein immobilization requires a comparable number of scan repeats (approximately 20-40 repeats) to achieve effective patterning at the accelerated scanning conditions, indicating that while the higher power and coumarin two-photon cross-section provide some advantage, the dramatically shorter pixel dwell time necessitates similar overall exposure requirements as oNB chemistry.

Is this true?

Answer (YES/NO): NO